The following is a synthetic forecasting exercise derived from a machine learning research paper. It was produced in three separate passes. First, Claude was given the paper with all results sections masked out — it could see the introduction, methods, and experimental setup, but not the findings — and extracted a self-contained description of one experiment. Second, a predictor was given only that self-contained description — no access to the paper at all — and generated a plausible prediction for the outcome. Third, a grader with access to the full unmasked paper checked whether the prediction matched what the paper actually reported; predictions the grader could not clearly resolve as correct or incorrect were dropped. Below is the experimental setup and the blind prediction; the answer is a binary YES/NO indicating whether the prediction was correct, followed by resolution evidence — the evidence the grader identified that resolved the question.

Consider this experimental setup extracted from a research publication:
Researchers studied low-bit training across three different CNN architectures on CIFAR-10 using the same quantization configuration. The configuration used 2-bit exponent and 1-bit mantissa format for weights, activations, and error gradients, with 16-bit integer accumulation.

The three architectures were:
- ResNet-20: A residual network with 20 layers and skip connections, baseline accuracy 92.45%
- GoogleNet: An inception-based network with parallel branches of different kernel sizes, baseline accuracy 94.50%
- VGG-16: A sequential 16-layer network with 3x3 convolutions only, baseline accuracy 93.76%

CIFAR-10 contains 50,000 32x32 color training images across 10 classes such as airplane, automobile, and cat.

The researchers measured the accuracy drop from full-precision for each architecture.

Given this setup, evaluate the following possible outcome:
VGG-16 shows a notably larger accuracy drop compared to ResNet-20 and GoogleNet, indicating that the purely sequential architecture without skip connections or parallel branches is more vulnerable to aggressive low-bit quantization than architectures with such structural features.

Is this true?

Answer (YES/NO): NO